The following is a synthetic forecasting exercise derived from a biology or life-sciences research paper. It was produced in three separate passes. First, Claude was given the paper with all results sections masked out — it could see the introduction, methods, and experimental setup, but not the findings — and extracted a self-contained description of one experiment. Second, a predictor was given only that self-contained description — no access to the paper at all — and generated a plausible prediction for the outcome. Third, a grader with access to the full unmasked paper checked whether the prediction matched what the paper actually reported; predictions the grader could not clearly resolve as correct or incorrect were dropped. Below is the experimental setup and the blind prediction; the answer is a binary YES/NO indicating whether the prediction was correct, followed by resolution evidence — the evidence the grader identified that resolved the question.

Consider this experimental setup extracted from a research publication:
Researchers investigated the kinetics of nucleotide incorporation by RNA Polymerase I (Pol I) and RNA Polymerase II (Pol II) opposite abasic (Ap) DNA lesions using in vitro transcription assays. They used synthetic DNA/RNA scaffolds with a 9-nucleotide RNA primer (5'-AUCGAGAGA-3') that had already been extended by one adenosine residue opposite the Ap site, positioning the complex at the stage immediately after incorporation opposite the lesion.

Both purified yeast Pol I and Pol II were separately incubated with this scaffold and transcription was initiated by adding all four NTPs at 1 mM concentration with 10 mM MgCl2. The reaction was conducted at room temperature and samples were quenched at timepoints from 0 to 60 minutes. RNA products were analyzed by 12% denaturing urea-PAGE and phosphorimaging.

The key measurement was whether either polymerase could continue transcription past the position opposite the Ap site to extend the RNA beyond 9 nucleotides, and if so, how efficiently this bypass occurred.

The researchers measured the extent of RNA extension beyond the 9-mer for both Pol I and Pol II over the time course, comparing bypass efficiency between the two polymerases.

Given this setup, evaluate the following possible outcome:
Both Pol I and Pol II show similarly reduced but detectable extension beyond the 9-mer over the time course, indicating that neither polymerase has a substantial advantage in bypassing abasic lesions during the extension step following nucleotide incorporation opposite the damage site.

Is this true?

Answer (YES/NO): NO